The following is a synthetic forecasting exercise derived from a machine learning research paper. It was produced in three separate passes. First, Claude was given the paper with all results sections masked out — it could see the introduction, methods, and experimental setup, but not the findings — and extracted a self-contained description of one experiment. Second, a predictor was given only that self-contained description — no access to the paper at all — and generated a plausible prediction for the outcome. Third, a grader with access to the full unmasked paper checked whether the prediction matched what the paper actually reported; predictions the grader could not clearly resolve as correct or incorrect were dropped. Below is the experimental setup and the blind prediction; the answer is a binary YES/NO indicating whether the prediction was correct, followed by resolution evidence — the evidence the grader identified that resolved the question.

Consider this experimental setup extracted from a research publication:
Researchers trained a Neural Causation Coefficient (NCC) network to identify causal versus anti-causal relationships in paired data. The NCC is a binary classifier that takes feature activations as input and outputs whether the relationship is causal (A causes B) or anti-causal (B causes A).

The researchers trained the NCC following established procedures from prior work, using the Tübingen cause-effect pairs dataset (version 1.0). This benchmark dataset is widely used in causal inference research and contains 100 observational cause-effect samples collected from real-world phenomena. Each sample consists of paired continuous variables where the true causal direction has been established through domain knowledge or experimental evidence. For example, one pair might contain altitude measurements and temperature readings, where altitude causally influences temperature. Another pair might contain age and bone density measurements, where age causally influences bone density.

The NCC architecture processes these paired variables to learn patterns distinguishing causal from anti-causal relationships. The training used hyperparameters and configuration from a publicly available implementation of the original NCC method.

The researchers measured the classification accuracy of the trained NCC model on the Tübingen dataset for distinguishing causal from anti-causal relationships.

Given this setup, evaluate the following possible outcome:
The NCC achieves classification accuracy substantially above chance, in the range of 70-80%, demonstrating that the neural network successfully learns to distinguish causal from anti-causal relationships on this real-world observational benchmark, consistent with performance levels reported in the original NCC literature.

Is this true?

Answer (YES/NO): YES